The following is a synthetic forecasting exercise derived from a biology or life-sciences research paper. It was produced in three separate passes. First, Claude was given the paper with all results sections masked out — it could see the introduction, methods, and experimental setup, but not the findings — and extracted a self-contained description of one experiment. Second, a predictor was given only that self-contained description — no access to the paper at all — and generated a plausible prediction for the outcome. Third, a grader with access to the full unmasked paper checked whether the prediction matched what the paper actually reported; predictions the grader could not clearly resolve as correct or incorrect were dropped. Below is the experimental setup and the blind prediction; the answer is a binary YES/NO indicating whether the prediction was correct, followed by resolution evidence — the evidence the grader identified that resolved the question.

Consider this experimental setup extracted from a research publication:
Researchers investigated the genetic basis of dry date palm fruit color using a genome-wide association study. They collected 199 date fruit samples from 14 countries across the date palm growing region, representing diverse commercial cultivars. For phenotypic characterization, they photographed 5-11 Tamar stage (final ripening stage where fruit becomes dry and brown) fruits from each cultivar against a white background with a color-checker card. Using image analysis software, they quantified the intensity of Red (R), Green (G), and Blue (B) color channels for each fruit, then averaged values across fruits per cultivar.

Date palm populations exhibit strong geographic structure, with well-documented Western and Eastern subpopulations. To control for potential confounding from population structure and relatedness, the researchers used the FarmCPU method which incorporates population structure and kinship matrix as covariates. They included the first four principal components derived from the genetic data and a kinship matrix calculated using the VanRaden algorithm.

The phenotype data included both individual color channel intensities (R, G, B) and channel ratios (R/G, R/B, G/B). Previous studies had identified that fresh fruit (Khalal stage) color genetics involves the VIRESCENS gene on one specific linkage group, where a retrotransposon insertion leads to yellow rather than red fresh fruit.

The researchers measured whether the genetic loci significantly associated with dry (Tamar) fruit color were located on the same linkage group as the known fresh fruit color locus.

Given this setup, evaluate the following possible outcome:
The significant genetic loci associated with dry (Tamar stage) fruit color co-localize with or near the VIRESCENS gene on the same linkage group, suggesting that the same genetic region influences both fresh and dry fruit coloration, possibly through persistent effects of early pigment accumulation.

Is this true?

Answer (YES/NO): NO